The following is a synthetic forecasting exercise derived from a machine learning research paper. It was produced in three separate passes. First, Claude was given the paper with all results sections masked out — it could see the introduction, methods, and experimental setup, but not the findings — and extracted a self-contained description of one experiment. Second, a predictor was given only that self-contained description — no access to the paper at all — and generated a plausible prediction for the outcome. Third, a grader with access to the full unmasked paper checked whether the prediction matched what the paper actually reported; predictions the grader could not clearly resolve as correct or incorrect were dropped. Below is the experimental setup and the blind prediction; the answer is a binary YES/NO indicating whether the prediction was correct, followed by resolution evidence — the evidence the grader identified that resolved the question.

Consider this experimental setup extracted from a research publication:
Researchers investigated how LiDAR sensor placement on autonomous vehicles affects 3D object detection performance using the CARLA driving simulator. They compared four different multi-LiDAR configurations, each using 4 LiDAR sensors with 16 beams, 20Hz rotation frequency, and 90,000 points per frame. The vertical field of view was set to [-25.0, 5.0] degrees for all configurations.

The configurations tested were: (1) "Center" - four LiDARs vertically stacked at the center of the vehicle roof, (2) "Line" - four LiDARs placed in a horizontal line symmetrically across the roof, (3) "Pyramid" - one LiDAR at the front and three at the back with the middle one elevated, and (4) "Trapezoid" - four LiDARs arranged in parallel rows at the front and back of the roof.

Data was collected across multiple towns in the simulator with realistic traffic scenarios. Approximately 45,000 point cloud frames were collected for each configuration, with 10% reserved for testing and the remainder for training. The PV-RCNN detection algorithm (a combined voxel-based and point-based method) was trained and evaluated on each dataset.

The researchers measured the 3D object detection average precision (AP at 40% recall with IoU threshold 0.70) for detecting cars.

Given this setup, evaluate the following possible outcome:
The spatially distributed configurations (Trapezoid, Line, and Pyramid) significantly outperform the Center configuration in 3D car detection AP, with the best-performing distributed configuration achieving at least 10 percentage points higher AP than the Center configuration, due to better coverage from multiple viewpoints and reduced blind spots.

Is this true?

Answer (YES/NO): NO